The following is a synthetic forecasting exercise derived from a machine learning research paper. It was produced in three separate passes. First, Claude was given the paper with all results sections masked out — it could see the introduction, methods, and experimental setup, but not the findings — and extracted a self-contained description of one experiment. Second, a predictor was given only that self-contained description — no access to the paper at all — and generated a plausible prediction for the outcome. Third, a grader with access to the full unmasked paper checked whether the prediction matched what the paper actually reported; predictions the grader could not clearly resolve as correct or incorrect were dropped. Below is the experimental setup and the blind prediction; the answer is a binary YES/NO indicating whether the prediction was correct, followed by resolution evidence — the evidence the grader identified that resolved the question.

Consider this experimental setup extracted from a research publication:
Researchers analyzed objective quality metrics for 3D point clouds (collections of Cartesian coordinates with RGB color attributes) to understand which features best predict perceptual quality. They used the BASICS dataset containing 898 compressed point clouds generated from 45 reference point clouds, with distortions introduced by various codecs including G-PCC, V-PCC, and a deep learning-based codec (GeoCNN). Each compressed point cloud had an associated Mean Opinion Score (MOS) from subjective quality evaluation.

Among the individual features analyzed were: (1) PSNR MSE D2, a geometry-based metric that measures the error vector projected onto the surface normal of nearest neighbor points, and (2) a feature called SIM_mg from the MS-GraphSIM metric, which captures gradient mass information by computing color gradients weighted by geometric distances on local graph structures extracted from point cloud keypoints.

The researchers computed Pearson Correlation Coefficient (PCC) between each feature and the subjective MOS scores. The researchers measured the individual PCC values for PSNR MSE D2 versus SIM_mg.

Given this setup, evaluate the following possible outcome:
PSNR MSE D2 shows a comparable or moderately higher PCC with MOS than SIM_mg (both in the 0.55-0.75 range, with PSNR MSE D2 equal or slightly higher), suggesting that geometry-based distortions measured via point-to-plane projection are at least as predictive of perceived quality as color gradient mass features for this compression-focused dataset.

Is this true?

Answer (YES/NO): NO